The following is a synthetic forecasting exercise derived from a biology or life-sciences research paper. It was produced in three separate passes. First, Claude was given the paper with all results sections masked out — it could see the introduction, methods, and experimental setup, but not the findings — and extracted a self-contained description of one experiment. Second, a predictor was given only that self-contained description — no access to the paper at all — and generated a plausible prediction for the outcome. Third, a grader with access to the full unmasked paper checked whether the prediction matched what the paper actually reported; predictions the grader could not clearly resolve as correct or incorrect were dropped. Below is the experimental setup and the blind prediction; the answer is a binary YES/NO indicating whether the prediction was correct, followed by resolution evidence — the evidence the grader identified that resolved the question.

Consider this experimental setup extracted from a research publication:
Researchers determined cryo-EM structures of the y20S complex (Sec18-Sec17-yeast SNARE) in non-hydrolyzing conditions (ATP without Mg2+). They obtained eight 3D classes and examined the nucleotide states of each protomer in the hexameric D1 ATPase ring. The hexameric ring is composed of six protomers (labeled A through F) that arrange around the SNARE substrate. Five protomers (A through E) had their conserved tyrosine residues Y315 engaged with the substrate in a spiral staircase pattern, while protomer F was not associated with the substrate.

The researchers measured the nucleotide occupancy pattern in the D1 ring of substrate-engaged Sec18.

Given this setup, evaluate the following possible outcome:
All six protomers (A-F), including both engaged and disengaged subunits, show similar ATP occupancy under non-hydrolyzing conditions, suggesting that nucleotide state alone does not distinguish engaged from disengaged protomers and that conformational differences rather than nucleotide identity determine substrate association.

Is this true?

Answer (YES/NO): NO